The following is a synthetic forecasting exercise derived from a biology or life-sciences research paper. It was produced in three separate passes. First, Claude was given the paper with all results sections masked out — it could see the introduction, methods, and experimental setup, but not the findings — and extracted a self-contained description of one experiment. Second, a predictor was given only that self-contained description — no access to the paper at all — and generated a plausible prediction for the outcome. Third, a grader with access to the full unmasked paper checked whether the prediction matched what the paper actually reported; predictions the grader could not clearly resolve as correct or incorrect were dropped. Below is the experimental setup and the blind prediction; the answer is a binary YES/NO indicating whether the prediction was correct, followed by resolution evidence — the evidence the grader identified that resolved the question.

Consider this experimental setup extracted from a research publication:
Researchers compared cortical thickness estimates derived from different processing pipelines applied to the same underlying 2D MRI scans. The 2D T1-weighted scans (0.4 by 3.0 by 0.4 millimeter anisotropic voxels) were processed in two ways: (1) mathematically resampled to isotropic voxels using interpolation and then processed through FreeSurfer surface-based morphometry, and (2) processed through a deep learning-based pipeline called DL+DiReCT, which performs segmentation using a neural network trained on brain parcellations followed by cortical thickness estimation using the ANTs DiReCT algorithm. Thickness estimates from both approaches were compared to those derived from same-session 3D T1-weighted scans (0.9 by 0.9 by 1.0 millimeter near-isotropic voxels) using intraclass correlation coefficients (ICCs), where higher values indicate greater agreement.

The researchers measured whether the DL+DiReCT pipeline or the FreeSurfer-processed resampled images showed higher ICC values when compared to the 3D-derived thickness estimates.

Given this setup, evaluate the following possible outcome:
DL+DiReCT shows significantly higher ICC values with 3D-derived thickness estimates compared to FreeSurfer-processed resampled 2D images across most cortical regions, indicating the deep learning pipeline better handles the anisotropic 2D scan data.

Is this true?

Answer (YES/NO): NO